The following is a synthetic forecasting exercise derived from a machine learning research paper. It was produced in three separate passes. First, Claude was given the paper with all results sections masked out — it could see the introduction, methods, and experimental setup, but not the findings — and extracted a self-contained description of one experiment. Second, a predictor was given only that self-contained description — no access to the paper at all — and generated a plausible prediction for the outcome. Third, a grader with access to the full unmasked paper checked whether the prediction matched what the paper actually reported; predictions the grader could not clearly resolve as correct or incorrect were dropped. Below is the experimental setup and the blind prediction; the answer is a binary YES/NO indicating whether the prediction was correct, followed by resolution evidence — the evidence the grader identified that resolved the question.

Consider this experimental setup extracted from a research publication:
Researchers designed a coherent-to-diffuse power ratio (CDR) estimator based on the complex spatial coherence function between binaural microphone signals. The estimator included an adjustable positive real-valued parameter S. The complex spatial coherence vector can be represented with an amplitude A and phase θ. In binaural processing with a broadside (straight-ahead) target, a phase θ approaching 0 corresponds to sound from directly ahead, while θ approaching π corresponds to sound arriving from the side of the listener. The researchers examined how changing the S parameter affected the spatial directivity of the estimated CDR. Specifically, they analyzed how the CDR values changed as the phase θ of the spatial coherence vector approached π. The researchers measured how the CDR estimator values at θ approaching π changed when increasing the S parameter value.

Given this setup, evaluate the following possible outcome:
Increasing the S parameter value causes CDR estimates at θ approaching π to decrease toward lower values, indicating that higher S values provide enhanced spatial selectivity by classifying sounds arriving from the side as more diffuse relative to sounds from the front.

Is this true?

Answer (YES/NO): YES